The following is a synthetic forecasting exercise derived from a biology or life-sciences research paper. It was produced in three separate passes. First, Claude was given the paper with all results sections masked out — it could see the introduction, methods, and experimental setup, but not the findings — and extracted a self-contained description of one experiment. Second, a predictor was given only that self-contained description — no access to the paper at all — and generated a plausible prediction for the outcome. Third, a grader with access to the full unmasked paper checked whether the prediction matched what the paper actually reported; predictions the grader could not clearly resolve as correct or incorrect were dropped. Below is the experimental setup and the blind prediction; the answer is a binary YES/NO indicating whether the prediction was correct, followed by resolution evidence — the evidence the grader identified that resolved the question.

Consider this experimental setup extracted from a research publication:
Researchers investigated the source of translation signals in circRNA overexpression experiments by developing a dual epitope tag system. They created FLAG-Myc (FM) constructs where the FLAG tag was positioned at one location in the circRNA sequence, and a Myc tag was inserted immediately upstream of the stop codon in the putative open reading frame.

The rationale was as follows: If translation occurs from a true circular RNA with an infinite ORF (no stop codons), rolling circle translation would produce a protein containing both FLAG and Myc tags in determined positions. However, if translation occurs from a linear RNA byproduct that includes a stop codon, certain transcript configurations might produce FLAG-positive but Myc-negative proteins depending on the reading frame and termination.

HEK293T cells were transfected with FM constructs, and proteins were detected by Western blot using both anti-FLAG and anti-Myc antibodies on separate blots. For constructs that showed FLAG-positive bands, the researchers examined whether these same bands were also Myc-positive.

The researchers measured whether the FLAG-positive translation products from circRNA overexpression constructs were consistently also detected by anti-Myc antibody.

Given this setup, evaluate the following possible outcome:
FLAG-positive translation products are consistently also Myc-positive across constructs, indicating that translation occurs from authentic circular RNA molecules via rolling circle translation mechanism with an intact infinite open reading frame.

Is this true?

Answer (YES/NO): NO